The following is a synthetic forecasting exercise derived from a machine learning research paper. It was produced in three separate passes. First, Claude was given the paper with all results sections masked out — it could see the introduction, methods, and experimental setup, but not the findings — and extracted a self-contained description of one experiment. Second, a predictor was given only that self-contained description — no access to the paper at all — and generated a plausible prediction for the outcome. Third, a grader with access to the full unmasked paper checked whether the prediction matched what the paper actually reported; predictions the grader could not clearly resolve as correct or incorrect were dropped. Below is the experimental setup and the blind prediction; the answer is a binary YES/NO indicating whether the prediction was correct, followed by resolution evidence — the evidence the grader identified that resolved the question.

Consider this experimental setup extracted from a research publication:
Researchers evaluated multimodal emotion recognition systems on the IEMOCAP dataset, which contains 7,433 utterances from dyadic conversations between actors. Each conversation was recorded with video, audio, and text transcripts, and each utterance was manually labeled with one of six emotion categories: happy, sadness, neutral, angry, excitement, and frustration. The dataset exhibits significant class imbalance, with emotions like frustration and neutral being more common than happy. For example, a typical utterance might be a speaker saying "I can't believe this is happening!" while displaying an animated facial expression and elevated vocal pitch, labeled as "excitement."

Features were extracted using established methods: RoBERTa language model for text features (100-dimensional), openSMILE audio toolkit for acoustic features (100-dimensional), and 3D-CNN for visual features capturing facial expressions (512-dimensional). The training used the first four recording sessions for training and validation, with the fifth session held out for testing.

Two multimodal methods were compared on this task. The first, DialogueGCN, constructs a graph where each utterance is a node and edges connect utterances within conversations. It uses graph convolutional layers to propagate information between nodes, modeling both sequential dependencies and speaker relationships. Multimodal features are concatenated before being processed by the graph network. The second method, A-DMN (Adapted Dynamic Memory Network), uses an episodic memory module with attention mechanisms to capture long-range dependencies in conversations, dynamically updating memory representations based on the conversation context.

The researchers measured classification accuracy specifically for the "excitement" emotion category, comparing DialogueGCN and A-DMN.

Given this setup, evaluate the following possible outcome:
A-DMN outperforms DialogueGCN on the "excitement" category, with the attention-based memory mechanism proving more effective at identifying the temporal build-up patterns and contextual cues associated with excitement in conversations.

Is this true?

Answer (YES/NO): YES